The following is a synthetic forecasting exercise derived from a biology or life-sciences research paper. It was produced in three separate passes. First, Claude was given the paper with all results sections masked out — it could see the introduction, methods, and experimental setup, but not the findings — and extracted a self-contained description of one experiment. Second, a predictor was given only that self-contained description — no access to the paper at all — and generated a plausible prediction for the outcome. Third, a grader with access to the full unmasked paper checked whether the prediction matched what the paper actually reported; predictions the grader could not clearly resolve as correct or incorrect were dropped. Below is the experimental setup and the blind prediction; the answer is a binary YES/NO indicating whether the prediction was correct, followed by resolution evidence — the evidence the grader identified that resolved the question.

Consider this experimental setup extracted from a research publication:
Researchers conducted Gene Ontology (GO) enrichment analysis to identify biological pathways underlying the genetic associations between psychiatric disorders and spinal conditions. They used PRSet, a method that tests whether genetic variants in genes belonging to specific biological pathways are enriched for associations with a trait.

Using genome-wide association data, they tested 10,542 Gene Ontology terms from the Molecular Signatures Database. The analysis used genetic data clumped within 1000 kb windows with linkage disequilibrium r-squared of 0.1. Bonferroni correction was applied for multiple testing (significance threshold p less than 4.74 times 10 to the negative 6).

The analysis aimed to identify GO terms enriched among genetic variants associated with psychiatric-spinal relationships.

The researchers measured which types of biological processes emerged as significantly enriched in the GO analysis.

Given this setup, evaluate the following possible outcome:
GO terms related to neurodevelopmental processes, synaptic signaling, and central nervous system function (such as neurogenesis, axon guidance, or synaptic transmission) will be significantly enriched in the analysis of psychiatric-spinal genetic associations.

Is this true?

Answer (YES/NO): NO